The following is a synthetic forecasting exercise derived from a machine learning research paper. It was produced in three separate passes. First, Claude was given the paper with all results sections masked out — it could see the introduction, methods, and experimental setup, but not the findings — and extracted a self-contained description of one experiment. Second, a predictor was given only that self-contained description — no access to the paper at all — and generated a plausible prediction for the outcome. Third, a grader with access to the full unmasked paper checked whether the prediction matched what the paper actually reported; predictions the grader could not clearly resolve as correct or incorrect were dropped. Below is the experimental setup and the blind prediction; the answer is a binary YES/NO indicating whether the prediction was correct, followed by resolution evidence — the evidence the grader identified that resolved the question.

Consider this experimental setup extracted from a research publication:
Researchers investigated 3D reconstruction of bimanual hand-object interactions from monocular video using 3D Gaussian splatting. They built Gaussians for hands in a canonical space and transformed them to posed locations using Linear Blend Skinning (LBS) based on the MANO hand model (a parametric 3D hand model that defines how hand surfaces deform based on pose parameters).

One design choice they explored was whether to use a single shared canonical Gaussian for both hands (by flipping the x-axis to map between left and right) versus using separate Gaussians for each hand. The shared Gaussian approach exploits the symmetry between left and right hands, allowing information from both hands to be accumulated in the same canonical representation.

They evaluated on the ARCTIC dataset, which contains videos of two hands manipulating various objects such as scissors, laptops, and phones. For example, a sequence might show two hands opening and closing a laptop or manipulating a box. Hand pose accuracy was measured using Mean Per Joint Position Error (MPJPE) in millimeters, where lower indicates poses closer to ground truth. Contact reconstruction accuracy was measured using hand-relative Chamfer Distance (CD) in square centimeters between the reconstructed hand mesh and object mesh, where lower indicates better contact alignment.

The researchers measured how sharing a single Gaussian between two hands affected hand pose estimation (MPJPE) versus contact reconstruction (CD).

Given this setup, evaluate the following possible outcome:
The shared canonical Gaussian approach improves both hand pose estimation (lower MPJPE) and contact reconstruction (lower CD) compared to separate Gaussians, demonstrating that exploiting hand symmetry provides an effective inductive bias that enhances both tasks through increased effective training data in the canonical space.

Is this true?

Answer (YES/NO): NO